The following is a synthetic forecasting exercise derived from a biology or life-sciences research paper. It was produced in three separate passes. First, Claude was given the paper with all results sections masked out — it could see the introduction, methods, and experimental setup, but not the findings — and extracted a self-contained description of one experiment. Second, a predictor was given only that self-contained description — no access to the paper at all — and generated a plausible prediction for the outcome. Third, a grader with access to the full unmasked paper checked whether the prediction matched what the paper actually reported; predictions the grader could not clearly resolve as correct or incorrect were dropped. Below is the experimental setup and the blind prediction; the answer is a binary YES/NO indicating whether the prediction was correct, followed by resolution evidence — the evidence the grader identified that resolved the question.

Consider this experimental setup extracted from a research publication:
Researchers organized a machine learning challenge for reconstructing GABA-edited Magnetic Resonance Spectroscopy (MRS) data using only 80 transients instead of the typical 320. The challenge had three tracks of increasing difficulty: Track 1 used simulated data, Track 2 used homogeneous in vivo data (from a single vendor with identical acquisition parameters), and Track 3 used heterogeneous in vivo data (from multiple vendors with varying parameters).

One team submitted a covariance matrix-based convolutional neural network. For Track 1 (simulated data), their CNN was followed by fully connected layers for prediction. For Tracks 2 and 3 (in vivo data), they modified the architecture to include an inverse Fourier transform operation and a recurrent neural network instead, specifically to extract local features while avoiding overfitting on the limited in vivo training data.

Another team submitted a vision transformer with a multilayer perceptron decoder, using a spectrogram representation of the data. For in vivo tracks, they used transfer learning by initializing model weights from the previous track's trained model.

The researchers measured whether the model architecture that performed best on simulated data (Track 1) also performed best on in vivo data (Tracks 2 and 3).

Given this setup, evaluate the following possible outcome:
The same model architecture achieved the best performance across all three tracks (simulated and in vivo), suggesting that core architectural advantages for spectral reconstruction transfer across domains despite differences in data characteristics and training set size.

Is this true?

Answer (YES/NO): NO